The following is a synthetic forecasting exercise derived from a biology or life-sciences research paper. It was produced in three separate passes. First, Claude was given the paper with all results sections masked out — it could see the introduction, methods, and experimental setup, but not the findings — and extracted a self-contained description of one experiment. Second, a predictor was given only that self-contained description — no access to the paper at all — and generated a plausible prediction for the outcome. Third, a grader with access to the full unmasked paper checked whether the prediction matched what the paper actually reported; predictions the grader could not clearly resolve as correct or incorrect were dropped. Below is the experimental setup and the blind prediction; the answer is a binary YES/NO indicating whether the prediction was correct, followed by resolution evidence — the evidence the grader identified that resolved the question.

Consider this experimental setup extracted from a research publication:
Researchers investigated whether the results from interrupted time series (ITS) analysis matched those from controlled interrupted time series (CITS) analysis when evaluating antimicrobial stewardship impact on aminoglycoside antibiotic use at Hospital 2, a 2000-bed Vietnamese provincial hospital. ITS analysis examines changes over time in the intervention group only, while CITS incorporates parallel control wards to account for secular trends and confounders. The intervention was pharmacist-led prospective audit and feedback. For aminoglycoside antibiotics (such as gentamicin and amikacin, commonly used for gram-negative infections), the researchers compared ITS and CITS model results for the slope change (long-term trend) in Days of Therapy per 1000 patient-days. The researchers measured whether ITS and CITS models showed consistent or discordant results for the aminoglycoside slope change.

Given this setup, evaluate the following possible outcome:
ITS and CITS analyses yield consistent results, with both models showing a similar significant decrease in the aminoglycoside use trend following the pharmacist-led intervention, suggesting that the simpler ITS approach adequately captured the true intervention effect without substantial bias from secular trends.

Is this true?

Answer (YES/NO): NO